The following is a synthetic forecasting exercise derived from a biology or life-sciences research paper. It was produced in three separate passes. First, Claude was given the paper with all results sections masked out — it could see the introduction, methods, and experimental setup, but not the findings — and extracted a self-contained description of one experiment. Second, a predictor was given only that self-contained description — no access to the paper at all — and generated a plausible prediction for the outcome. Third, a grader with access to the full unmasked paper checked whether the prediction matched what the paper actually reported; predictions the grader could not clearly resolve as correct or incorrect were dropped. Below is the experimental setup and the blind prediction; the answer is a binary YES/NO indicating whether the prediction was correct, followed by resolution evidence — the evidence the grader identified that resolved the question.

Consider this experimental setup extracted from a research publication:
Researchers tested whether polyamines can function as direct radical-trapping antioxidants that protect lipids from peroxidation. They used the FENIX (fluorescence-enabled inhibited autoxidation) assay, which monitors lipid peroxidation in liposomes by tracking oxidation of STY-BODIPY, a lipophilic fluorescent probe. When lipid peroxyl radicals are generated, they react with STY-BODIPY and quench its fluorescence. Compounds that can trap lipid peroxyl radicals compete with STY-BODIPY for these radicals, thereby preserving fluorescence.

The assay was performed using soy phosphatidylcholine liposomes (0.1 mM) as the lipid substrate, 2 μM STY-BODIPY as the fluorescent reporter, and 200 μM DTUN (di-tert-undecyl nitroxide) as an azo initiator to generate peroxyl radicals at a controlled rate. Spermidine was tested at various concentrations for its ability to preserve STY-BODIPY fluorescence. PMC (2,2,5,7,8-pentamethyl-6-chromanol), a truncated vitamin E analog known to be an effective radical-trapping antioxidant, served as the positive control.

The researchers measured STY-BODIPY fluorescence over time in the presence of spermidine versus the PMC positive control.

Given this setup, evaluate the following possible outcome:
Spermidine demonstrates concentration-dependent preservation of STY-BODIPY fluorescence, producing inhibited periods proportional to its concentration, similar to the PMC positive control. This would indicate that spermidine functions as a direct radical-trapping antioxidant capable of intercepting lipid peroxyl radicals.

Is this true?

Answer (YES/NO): NO